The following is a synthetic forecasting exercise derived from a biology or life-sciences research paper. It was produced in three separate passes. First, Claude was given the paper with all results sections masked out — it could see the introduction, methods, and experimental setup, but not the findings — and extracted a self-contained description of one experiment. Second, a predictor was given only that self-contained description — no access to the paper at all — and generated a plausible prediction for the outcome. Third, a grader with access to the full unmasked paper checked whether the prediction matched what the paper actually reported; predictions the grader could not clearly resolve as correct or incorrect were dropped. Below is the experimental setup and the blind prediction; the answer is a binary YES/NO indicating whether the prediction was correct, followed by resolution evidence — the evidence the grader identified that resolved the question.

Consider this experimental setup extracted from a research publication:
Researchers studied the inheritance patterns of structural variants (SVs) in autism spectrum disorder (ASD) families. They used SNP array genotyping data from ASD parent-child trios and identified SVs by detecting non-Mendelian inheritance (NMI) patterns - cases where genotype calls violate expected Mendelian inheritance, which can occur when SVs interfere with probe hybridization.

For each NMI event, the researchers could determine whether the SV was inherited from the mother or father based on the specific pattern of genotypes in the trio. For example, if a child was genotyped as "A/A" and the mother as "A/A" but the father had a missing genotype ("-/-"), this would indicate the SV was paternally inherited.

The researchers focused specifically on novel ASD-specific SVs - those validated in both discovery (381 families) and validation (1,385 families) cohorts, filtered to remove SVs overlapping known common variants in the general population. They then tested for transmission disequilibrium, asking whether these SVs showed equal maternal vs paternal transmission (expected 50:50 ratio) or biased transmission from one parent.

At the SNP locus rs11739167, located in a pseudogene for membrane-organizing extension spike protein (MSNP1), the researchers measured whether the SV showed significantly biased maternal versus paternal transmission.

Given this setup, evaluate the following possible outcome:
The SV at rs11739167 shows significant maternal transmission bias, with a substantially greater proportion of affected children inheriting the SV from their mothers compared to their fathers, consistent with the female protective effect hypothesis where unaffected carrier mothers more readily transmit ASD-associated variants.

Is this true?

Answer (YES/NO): NO